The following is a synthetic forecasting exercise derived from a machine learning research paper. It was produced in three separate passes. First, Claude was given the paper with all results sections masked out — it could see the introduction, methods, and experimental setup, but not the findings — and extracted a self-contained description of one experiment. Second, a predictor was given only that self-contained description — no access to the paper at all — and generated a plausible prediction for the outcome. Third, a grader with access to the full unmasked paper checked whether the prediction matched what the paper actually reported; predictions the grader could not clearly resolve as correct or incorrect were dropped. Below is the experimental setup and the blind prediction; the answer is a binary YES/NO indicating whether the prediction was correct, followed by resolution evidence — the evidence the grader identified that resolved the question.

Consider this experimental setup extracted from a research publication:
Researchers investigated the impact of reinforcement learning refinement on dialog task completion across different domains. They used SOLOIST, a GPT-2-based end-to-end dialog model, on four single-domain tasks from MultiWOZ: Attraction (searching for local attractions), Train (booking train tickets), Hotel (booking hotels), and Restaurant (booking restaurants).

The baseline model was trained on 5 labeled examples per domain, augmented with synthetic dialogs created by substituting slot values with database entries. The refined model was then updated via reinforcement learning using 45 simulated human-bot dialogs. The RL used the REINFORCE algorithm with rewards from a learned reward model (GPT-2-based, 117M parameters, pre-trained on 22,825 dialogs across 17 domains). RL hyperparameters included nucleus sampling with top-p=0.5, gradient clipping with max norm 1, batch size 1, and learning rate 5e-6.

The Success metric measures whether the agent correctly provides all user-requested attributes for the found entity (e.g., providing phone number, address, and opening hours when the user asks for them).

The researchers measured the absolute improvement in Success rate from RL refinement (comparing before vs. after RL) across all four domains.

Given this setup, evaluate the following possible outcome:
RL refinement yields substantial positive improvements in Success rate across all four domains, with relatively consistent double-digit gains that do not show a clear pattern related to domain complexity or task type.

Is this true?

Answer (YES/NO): NO